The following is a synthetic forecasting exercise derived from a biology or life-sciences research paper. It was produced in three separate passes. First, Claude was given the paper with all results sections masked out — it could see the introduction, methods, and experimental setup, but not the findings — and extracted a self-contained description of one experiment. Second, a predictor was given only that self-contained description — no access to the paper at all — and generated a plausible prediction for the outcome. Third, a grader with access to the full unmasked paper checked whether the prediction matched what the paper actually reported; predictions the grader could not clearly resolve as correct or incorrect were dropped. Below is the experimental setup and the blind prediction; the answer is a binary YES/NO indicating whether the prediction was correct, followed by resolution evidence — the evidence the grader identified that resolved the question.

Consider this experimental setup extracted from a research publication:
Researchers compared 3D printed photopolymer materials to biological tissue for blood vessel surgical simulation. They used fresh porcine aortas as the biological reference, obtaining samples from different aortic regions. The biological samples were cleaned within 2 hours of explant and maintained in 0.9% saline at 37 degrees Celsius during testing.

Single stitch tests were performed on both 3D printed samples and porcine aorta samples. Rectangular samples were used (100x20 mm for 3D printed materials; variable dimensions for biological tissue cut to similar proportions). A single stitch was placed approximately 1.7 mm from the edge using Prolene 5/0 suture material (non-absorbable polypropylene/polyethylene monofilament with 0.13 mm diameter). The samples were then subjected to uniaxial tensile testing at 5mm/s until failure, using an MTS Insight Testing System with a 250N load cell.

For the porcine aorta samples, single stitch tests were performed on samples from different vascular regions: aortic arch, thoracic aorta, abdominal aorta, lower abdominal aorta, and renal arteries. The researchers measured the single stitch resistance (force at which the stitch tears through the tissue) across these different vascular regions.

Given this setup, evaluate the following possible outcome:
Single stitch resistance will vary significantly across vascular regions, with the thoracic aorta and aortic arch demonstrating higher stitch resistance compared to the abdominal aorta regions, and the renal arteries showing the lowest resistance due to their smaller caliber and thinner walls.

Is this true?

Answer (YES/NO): NO